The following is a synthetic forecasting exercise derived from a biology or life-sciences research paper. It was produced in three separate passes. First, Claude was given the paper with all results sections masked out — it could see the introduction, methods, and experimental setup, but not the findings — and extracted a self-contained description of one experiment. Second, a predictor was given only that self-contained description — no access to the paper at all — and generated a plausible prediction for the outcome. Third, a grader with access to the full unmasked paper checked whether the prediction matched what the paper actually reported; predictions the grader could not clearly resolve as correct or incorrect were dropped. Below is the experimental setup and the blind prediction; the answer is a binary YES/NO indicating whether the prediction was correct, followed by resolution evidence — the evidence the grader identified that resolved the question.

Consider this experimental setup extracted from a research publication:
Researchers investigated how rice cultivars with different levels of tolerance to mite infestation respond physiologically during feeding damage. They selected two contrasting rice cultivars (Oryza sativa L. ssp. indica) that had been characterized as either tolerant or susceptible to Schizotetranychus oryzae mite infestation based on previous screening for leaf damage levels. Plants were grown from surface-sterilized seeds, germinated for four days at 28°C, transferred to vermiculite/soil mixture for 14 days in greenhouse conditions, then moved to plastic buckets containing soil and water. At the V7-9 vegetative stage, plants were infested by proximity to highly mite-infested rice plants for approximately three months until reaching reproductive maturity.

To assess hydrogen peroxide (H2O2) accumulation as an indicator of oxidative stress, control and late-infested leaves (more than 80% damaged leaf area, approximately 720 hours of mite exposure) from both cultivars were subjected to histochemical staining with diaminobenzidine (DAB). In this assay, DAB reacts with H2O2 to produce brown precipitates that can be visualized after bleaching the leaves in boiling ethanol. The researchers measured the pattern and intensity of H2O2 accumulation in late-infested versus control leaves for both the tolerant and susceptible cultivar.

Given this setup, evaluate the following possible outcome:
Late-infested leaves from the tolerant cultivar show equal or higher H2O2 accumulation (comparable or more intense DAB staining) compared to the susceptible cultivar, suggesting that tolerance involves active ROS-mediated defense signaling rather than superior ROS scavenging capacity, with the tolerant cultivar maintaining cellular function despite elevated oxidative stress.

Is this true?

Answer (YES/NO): NO